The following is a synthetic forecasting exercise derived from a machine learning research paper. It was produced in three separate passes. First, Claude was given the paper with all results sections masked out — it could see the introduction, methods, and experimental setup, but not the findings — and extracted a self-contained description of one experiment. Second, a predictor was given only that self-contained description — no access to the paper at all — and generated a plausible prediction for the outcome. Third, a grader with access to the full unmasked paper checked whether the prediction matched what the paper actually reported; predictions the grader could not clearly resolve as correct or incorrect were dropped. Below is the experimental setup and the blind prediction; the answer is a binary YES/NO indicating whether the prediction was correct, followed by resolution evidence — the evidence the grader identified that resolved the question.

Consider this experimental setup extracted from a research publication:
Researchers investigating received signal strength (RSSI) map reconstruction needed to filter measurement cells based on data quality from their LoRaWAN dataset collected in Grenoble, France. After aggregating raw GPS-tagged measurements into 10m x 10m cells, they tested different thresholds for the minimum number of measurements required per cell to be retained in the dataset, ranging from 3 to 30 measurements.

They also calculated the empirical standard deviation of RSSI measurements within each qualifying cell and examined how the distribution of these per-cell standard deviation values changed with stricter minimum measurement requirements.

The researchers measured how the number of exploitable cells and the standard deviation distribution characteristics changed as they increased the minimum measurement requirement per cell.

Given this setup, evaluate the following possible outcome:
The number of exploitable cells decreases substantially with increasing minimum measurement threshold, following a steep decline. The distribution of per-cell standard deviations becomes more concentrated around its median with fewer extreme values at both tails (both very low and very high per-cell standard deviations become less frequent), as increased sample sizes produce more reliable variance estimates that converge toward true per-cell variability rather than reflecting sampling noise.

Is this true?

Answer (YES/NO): NO